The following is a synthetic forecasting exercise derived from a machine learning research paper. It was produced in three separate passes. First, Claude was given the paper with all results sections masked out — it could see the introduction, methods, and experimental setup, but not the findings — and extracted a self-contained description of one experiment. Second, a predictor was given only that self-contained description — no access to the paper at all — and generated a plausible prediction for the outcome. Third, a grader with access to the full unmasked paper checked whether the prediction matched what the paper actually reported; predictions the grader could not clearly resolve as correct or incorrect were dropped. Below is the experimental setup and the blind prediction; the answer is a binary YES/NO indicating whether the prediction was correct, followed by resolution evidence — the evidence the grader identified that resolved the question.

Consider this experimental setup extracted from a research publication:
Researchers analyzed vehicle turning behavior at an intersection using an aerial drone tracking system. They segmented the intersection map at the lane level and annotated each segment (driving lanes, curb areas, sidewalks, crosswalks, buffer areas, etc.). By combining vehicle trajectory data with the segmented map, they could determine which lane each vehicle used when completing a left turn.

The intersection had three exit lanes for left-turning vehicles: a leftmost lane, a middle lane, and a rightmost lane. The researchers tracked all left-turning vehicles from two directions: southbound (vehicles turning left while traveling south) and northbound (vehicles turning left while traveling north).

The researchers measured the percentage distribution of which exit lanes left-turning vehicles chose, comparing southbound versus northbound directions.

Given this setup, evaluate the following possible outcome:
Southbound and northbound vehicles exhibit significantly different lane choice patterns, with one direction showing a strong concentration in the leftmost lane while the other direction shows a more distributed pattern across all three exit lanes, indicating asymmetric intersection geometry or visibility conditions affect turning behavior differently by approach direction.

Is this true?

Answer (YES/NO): NO